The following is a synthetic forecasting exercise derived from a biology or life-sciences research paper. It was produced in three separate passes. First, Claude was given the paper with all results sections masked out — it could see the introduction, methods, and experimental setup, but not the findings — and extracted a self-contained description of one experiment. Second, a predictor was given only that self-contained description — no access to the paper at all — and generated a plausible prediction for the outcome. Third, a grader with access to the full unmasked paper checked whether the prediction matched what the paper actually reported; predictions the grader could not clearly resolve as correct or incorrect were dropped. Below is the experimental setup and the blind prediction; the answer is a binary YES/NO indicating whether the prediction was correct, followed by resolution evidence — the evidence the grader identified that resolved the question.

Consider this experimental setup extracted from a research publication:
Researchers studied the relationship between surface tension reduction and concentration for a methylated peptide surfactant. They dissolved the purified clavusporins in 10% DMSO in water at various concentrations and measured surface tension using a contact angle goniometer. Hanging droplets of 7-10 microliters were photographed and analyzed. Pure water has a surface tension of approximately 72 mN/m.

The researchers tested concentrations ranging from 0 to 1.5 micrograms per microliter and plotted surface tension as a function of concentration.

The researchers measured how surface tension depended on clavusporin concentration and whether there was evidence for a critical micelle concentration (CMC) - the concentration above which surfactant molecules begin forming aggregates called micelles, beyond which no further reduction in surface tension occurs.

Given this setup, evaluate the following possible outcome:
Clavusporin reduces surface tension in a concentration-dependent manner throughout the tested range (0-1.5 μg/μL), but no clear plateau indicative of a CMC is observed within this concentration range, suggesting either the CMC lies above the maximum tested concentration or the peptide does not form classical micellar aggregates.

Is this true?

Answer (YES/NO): NO